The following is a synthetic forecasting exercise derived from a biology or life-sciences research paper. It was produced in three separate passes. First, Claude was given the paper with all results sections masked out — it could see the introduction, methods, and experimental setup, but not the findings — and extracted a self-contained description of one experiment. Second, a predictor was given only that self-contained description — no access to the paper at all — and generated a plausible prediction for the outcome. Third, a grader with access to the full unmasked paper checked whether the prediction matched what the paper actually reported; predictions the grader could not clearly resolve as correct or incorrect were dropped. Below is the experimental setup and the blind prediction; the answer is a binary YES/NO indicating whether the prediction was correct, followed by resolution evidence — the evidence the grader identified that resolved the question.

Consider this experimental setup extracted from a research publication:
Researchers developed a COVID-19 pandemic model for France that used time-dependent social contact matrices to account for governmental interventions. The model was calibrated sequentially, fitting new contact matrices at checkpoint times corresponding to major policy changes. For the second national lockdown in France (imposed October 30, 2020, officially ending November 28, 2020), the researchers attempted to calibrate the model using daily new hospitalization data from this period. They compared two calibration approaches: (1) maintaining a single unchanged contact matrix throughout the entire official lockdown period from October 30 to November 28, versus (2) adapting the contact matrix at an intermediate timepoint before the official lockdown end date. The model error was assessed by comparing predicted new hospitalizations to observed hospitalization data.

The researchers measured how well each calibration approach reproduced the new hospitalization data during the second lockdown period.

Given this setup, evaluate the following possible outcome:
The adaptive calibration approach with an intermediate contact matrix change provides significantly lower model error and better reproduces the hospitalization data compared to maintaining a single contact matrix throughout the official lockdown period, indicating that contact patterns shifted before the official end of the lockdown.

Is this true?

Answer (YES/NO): YES